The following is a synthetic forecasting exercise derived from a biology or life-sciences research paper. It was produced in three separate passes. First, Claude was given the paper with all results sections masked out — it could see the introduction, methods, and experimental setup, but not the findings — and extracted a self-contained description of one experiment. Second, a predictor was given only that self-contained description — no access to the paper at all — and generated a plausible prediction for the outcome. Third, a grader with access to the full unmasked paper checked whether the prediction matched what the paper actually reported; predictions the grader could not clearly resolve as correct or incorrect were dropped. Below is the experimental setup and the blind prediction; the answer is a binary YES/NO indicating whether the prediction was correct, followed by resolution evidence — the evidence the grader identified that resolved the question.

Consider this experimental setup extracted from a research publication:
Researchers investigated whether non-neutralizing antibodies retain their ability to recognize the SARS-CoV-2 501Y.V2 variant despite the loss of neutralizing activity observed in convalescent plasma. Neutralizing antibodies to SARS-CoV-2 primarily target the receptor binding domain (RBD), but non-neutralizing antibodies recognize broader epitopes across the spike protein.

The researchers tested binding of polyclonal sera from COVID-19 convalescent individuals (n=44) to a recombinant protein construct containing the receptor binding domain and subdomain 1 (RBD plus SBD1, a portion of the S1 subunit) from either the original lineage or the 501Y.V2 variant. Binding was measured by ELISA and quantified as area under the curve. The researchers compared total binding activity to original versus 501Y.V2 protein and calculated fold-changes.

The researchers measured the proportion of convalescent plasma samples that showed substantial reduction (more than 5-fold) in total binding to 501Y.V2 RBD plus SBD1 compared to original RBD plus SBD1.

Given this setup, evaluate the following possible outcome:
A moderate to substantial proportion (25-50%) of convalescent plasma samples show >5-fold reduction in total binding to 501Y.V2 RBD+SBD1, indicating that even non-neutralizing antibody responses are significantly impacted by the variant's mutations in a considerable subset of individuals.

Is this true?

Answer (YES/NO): YES